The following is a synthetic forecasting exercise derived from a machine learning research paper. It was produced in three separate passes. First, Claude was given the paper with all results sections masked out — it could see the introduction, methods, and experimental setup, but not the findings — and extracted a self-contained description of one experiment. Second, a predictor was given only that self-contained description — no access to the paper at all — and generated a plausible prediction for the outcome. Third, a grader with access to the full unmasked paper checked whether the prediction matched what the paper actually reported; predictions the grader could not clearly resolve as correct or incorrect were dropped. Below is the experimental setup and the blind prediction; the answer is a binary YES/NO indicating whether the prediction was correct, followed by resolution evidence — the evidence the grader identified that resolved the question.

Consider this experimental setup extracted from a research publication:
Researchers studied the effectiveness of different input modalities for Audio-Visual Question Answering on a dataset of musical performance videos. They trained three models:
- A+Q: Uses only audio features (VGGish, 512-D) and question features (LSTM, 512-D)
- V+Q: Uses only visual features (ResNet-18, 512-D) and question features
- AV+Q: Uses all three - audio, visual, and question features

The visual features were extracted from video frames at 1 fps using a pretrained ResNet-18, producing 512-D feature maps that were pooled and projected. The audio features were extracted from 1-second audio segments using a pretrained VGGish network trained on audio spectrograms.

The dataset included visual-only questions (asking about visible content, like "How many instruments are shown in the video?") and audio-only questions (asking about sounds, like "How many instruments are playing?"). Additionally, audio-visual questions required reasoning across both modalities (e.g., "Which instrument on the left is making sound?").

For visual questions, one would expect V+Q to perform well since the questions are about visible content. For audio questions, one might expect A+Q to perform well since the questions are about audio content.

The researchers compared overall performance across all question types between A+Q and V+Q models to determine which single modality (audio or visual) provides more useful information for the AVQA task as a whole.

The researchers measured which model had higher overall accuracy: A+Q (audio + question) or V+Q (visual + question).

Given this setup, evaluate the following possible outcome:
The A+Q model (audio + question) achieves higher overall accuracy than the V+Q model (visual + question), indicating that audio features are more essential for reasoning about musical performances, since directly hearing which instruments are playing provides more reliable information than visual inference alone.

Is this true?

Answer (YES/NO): NO